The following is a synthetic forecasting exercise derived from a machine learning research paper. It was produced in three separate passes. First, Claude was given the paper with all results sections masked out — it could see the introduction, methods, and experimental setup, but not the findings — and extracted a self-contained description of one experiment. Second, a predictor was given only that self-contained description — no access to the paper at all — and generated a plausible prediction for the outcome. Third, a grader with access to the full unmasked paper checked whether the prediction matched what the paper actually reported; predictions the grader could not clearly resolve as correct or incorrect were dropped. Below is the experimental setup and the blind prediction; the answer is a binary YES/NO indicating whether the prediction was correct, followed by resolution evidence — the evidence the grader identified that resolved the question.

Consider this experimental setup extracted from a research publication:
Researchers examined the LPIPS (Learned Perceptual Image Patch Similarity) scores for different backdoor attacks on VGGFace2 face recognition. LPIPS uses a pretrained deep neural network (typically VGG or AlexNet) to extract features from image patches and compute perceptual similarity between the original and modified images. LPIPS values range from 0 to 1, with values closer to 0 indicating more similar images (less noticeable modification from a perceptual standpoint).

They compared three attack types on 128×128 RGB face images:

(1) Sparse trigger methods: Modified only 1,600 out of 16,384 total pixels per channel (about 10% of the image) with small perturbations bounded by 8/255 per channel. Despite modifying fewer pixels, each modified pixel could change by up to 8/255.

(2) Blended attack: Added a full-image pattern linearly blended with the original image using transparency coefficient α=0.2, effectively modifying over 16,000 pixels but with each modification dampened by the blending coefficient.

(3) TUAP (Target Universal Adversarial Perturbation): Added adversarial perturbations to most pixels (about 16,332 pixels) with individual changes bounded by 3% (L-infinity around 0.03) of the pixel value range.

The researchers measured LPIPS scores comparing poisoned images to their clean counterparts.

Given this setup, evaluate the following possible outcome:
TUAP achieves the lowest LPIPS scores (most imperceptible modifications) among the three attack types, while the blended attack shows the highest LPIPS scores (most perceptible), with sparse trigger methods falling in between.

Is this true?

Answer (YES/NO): NO